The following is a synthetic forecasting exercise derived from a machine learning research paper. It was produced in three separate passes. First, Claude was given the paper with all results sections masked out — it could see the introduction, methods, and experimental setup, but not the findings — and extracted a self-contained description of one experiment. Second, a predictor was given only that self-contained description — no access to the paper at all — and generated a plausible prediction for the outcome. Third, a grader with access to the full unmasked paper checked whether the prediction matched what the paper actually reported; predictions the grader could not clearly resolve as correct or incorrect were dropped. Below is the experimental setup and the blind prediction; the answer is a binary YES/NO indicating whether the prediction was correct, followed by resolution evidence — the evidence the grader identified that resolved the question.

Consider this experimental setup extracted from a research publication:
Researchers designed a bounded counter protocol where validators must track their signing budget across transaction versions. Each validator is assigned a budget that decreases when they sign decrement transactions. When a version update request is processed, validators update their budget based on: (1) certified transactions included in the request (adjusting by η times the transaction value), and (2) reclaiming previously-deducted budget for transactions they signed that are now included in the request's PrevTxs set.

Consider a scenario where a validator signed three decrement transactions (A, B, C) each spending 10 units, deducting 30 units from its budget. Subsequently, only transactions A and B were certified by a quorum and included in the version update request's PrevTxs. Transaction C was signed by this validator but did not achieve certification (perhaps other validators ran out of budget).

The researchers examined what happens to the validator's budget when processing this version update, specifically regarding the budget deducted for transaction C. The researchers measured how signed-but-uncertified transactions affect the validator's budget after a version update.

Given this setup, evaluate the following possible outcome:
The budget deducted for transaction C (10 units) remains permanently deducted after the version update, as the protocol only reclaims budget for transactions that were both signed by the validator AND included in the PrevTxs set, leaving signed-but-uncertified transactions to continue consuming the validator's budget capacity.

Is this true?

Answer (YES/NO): YES